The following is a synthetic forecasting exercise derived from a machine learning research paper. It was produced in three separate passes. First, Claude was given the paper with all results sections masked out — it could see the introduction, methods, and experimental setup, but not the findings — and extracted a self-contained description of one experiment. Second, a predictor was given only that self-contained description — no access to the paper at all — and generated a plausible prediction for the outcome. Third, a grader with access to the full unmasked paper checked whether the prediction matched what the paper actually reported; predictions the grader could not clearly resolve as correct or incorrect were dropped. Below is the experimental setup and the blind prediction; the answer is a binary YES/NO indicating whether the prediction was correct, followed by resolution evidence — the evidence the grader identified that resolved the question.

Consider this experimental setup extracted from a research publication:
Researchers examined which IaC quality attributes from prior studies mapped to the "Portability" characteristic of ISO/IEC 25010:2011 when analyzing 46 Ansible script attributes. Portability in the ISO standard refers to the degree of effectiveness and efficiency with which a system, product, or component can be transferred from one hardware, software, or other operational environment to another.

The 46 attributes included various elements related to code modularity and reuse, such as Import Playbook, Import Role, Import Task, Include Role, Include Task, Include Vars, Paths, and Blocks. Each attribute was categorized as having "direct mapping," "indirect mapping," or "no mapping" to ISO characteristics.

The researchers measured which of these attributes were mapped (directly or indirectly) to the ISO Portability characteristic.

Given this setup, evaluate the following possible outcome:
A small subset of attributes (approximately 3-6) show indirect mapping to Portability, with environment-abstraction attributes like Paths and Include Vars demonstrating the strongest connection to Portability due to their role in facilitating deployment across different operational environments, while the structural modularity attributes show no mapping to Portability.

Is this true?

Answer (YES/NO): NO